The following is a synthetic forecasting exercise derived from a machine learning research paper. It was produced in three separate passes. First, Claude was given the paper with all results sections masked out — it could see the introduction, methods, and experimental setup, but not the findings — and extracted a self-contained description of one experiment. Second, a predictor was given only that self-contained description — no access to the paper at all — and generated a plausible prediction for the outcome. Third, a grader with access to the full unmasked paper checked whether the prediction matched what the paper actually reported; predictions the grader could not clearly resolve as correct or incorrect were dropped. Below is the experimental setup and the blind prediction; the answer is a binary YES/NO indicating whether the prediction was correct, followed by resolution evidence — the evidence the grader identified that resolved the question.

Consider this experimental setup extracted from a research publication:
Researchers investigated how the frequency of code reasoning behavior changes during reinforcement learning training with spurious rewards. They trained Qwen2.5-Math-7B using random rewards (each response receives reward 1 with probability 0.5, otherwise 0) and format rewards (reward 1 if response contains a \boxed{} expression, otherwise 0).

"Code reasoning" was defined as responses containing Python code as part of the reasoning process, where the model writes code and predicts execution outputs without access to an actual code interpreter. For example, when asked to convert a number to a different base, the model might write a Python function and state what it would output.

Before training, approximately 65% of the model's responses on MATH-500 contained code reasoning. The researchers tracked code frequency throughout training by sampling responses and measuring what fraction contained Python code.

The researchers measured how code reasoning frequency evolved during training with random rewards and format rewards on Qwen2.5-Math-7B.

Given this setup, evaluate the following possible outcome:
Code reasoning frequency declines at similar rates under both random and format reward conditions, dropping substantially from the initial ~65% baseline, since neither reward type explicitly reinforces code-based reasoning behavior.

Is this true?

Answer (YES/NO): NO